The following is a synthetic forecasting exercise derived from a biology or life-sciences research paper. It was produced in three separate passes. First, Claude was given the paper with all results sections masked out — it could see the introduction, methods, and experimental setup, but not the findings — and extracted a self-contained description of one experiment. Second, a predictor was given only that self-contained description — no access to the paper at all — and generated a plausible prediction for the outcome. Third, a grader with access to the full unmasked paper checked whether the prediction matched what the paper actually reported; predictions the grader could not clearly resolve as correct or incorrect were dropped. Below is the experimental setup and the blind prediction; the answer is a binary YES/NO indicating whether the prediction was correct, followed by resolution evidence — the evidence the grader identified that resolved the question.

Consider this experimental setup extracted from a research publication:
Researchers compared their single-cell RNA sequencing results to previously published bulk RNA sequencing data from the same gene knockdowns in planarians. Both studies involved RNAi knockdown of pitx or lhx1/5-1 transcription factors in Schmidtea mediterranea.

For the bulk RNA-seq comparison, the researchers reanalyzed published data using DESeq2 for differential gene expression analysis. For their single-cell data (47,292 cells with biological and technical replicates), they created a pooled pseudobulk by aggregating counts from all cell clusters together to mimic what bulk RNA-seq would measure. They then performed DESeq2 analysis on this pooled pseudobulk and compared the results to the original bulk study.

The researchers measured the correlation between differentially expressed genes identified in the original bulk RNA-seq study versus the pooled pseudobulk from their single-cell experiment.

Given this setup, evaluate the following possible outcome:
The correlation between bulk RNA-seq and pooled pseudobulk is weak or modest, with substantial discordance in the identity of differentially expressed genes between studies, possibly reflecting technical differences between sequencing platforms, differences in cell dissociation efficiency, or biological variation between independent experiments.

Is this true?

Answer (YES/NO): YES